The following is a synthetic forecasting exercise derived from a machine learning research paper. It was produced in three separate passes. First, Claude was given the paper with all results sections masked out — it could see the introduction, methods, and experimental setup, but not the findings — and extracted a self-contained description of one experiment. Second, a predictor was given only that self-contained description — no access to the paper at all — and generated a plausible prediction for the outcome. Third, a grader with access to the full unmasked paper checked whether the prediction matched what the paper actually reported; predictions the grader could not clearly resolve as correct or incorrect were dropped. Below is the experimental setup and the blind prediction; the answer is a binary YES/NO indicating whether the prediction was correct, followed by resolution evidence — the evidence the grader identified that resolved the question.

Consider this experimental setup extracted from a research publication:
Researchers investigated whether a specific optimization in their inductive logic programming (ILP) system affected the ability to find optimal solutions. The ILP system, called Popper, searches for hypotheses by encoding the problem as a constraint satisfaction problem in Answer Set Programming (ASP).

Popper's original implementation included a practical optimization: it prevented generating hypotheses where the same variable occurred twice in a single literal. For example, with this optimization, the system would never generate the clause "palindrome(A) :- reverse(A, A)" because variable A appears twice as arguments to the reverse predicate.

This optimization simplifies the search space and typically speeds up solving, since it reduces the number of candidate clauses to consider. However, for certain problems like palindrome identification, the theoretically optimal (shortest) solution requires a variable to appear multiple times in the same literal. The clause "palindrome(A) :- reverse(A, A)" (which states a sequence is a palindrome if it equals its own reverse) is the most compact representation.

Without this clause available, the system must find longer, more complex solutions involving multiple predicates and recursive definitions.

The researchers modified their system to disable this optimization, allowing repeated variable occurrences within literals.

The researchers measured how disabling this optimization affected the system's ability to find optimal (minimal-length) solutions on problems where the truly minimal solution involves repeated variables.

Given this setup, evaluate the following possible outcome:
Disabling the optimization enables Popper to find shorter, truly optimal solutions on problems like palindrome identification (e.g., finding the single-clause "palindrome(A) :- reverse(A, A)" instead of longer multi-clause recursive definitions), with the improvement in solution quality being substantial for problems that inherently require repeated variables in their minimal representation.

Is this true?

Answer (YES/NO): YES